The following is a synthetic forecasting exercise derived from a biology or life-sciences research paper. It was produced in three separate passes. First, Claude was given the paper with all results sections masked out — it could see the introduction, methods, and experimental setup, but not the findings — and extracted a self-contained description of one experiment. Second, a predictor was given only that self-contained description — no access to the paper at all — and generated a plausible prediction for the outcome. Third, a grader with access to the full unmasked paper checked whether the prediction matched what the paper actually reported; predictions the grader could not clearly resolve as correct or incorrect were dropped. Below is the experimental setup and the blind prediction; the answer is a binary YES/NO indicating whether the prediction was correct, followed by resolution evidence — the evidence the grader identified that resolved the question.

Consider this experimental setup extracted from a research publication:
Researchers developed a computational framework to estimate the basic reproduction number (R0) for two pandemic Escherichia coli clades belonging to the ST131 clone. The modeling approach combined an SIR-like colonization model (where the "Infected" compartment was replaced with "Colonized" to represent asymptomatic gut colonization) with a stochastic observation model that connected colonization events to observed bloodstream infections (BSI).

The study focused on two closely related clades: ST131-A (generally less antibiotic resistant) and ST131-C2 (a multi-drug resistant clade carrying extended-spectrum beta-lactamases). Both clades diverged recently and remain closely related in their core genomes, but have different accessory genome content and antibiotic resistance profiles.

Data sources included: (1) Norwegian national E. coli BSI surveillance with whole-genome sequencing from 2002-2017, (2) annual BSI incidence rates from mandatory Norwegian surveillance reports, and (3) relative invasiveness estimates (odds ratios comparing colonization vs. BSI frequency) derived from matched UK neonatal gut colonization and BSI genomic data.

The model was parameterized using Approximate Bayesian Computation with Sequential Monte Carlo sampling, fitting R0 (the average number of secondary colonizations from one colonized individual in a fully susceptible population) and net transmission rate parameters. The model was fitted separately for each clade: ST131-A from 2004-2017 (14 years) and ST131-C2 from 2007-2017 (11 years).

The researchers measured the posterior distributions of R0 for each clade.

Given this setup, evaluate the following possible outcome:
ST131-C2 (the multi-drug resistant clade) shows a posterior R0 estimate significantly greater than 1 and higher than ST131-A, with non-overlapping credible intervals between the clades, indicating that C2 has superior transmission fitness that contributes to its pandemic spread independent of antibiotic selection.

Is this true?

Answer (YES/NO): NO